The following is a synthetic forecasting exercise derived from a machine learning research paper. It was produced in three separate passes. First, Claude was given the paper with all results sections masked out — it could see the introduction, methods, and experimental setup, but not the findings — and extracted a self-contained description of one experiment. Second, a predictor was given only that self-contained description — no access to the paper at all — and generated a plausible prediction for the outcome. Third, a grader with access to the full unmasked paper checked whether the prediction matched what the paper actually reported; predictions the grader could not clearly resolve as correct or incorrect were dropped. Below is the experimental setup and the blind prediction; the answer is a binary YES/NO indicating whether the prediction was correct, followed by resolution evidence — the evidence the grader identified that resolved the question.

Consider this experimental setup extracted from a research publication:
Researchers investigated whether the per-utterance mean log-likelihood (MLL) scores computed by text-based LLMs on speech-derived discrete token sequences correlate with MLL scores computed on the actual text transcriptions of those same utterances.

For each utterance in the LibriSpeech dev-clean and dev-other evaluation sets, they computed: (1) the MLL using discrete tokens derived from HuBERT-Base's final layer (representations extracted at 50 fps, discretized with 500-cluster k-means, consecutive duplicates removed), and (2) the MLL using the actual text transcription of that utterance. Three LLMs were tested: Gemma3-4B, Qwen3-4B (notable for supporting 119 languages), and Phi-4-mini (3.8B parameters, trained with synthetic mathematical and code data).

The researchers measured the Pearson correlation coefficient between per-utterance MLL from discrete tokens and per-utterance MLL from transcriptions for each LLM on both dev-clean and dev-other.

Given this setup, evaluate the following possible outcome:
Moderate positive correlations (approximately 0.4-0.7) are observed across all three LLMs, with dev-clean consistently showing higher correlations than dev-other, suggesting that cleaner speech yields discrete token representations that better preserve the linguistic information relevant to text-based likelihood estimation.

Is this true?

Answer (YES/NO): YES